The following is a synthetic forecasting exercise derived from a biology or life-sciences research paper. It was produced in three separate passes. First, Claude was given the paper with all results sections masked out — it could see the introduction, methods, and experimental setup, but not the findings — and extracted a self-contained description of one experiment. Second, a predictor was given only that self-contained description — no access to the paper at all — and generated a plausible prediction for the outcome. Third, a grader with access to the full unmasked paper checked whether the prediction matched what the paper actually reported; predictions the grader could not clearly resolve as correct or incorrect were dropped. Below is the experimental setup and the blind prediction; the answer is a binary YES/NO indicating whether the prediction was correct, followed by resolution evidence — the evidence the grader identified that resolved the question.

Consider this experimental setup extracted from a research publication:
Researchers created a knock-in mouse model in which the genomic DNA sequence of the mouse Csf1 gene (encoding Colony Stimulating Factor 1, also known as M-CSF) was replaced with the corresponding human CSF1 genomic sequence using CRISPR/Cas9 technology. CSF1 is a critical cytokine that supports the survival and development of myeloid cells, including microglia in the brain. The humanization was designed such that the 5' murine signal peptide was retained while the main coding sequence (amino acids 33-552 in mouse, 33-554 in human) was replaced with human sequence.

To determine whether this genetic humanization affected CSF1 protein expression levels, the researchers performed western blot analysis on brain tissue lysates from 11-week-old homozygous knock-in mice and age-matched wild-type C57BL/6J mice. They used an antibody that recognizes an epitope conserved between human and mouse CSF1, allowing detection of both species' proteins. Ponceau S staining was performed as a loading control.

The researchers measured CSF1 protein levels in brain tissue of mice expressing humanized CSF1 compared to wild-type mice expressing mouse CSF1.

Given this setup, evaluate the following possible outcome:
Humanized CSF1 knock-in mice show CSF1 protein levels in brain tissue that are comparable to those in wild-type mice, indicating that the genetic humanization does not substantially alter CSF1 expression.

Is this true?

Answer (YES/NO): YES